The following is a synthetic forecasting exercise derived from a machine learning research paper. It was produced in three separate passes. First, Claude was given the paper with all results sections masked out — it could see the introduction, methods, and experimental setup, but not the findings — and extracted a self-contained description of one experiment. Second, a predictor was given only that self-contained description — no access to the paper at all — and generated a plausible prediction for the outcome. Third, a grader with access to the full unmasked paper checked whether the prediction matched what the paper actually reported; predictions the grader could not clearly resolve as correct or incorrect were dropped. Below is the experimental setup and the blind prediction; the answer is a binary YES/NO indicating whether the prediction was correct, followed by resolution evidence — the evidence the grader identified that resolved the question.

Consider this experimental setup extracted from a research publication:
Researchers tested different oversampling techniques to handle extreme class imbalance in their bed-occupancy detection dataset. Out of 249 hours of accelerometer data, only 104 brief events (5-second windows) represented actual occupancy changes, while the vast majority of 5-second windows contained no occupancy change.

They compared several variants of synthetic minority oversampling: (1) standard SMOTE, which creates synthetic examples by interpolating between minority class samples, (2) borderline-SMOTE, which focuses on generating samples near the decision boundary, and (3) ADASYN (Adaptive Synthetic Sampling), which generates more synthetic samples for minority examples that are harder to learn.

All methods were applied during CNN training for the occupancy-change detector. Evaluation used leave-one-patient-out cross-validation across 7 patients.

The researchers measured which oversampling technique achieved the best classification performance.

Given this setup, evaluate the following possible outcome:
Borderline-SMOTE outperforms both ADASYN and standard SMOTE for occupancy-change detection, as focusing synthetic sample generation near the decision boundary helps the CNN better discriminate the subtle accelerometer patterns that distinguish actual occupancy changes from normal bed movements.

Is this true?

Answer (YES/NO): NO